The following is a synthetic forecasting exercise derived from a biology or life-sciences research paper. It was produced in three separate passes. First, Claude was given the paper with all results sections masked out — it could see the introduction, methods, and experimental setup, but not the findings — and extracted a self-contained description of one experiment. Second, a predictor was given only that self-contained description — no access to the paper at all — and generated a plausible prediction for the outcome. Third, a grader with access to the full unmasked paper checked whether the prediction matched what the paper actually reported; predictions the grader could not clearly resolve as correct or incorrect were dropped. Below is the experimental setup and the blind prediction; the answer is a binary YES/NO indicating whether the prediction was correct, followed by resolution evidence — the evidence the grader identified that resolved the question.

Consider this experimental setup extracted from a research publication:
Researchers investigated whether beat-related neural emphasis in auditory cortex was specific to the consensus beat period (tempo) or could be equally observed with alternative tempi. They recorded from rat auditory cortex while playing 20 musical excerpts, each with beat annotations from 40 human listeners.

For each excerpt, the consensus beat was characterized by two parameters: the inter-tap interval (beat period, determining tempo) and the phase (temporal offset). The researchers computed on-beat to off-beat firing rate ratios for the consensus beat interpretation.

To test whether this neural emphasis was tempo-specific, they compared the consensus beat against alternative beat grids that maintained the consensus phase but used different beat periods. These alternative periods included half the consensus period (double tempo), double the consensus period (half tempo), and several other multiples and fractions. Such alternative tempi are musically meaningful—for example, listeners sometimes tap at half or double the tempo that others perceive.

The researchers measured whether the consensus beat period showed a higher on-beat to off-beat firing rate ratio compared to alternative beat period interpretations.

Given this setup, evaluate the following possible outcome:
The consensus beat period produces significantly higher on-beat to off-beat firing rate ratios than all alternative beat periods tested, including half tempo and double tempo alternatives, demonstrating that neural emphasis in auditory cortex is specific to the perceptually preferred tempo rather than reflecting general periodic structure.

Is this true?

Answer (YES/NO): NO